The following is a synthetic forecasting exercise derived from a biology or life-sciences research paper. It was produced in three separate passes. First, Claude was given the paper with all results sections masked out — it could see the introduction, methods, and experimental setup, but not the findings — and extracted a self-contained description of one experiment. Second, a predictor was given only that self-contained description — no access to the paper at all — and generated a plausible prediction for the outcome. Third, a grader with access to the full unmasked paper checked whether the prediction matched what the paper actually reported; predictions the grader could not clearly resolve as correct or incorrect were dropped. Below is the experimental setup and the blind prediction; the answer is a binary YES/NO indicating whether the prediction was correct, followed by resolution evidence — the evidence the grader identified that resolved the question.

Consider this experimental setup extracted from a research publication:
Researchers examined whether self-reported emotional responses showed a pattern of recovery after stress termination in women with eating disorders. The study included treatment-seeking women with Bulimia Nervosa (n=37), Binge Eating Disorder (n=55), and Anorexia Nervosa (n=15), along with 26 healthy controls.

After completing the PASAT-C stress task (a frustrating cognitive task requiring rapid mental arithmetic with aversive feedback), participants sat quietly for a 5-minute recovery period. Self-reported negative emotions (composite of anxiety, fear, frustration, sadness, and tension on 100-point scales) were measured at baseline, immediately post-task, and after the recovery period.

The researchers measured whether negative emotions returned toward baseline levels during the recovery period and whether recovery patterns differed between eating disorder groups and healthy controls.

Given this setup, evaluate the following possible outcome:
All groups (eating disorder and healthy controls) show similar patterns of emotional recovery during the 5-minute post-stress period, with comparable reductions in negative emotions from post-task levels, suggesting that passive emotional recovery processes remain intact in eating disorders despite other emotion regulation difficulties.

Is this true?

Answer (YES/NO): YES